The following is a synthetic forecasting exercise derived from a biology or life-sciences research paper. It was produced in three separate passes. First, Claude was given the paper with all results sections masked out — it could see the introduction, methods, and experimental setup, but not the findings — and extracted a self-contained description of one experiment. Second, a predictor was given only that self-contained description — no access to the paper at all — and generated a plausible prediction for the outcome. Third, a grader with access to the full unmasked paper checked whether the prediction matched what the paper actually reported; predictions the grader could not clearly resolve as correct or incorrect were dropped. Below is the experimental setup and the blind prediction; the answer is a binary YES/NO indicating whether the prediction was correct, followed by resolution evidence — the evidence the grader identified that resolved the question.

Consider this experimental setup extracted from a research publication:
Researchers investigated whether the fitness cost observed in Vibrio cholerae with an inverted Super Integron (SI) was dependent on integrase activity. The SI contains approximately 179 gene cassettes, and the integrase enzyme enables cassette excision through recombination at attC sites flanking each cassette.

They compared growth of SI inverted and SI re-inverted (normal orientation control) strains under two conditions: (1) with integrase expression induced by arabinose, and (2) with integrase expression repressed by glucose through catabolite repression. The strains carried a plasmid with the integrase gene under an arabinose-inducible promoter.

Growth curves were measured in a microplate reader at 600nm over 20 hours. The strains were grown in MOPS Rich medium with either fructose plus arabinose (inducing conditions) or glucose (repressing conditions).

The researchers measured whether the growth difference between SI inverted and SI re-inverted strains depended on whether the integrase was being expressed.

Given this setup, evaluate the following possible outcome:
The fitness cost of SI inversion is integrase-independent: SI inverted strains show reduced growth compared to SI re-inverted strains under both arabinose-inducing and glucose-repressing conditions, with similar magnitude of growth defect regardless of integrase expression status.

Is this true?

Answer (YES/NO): NO